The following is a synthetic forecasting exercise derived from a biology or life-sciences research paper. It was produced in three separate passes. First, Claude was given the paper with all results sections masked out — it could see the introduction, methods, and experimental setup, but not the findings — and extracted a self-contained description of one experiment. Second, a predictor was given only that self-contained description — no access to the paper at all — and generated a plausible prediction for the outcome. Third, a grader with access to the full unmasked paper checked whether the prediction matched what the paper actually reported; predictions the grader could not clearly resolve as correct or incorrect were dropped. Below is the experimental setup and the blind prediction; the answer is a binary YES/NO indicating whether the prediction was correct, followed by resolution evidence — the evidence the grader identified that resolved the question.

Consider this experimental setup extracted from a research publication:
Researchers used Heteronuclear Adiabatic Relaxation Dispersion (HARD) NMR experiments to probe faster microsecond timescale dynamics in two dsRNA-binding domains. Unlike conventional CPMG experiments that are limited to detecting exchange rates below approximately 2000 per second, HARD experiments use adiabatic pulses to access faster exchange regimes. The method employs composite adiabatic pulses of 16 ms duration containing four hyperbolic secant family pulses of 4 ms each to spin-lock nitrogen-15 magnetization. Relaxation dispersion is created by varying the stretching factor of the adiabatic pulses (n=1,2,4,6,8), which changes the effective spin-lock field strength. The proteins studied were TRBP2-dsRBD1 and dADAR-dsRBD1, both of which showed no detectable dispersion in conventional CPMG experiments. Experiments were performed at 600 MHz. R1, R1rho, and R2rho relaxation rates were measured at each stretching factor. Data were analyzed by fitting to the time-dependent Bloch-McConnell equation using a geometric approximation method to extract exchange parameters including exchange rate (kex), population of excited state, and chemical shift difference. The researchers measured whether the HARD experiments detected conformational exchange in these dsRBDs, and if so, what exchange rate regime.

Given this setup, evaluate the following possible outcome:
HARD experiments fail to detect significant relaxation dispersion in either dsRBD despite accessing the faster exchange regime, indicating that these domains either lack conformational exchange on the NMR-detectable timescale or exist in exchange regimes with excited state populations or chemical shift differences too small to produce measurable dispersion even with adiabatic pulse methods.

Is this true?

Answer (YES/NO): NO